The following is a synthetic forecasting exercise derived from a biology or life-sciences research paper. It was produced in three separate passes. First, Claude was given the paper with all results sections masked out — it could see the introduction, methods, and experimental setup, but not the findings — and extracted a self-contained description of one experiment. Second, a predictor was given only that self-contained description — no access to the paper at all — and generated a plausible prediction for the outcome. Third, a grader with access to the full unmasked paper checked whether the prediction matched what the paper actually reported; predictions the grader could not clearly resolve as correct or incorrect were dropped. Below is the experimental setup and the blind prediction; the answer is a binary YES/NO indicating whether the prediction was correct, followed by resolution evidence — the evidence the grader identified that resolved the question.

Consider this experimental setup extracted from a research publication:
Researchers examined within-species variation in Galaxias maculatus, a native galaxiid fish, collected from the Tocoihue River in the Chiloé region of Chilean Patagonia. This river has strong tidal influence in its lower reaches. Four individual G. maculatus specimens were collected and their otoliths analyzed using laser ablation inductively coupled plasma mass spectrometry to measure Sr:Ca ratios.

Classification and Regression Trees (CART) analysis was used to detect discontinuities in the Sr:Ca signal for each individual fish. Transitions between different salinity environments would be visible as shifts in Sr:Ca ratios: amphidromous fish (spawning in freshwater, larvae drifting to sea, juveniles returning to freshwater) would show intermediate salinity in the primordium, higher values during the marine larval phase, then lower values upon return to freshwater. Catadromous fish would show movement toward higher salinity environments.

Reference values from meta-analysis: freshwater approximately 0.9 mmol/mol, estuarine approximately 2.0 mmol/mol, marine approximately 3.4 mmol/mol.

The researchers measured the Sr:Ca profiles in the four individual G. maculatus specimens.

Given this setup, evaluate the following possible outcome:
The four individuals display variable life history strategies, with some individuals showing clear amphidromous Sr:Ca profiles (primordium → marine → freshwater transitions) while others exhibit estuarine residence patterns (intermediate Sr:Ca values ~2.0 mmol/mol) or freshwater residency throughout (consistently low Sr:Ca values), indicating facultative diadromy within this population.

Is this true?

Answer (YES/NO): NO